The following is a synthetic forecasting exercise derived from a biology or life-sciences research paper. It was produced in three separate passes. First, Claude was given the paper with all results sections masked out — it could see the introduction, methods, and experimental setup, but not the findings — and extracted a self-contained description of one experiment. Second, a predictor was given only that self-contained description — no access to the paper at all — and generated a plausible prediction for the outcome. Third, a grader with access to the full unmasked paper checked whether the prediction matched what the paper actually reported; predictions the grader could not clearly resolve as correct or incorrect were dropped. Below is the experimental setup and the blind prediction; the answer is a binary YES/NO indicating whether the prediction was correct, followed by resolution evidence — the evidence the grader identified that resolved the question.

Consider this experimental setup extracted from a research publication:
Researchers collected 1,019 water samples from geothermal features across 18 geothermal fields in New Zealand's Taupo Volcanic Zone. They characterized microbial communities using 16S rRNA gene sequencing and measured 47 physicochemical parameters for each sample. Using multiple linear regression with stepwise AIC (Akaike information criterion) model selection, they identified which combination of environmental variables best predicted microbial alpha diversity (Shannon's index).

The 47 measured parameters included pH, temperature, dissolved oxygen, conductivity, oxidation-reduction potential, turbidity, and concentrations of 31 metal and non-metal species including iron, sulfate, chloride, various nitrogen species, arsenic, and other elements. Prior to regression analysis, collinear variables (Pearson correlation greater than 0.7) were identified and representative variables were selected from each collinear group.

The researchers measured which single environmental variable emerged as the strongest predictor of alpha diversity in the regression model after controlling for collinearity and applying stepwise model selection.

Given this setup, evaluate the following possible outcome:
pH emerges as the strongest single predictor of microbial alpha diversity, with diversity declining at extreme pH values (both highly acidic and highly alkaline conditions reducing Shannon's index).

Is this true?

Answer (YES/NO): YES